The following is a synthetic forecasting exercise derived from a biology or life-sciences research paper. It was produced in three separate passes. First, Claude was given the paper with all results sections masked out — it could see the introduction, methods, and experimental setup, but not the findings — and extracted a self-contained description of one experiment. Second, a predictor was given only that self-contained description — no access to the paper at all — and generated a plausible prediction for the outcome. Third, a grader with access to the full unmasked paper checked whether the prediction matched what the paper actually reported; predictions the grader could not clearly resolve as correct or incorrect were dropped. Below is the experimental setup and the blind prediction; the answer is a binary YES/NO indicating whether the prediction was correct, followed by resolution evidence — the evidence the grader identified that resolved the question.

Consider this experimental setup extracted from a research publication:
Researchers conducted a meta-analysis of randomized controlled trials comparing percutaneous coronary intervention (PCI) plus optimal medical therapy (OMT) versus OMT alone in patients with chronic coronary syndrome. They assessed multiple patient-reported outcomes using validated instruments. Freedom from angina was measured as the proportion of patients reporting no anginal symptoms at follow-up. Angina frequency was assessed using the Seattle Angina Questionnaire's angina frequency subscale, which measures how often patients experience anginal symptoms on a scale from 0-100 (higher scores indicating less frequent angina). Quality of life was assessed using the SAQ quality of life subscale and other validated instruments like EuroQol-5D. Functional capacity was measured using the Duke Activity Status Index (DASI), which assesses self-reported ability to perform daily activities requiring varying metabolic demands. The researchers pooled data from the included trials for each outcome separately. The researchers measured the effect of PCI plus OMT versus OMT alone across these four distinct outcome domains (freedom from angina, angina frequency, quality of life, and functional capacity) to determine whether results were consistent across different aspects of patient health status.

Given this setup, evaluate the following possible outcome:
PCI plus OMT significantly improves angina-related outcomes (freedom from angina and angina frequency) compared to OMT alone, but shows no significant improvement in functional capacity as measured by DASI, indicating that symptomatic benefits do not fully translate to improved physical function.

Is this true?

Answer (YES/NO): NO